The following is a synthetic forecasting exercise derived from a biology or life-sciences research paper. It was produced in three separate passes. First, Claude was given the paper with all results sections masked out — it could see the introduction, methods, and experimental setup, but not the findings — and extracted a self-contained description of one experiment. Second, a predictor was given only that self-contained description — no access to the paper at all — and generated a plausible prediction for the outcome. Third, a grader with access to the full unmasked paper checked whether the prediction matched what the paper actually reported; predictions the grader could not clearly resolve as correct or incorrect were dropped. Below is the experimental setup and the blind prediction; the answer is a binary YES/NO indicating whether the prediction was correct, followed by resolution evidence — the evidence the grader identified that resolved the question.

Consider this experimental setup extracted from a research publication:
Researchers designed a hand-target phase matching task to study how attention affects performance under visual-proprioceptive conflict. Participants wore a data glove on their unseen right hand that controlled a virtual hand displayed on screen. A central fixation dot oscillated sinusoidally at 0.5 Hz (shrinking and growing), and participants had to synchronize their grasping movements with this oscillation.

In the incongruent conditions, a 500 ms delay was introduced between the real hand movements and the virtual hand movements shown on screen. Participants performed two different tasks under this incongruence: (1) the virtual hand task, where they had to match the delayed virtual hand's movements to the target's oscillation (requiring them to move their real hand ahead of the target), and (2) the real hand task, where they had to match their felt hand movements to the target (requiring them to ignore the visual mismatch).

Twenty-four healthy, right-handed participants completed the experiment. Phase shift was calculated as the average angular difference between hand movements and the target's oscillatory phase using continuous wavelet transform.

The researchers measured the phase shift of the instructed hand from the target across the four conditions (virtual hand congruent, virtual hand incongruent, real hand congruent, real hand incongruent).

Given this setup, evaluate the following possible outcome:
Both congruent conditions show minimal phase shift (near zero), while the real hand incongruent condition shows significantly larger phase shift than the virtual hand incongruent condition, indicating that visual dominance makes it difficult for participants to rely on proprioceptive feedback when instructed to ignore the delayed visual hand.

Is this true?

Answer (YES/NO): NO